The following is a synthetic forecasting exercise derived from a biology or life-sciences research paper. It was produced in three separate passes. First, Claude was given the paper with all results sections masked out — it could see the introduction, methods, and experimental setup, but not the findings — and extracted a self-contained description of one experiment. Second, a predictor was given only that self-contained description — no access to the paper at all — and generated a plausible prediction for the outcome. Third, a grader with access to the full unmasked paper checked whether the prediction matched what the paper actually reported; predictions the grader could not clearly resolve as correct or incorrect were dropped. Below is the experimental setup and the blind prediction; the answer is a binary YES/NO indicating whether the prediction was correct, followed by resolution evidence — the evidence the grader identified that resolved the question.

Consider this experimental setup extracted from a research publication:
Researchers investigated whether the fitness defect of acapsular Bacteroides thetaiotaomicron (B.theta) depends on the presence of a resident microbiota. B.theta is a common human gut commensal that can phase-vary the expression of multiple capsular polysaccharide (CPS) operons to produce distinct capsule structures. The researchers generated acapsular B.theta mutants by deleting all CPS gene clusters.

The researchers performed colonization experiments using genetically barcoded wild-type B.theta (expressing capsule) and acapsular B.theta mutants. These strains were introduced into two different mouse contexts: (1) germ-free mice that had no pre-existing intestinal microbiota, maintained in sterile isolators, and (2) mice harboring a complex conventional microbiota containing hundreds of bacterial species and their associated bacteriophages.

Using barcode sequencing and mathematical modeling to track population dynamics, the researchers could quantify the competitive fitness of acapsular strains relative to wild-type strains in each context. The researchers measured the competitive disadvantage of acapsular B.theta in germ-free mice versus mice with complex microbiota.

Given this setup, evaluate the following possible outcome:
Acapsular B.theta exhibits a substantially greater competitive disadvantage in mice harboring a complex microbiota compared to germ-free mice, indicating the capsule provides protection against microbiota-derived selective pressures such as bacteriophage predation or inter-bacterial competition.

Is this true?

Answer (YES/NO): YES